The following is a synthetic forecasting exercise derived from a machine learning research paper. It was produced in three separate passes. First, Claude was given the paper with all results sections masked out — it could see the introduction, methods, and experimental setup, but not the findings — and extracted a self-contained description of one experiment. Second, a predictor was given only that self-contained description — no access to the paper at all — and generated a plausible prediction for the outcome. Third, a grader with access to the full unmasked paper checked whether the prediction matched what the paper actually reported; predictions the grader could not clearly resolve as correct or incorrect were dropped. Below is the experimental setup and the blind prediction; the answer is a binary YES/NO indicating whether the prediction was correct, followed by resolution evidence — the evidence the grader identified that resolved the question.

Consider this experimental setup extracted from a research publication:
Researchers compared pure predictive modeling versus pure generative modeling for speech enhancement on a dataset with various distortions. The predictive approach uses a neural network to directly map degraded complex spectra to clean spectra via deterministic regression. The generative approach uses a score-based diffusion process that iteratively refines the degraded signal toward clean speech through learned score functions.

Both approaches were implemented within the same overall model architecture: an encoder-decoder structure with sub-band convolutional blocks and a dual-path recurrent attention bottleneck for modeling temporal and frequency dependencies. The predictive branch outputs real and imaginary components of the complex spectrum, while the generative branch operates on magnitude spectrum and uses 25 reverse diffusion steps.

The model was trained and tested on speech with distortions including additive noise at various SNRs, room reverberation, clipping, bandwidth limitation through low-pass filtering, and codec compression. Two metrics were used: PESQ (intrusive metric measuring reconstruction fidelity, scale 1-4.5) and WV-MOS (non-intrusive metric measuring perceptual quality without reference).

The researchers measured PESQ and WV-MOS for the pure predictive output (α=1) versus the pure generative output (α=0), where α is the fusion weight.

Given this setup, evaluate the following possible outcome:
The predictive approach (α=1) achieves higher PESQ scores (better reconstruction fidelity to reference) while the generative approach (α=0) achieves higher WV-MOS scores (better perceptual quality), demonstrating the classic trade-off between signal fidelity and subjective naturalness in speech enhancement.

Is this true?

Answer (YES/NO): NO